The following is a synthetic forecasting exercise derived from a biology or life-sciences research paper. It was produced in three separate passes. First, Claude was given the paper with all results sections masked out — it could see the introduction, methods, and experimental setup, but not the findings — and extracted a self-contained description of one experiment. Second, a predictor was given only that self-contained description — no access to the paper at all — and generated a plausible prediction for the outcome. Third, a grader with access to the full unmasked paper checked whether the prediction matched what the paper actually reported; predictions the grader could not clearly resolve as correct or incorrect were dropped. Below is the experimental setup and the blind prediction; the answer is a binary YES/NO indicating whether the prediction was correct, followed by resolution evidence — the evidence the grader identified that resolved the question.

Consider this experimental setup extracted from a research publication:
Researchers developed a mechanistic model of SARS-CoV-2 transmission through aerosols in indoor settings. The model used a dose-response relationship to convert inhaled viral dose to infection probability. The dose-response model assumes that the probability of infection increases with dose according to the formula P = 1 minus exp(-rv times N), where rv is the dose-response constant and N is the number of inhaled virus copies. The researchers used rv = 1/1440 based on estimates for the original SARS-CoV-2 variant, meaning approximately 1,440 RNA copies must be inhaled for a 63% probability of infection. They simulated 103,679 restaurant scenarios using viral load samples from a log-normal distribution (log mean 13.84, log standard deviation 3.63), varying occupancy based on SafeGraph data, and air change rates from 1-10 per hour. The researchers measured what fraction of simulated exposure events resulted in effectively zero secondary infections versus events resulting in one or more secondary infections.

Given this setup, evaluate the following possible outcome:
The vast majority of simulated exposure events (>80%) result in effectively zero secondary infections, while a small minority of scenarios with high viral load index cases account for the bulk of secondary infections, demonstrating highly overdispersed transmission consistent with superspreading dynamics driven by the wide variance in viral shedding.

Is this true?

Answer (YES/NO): YES